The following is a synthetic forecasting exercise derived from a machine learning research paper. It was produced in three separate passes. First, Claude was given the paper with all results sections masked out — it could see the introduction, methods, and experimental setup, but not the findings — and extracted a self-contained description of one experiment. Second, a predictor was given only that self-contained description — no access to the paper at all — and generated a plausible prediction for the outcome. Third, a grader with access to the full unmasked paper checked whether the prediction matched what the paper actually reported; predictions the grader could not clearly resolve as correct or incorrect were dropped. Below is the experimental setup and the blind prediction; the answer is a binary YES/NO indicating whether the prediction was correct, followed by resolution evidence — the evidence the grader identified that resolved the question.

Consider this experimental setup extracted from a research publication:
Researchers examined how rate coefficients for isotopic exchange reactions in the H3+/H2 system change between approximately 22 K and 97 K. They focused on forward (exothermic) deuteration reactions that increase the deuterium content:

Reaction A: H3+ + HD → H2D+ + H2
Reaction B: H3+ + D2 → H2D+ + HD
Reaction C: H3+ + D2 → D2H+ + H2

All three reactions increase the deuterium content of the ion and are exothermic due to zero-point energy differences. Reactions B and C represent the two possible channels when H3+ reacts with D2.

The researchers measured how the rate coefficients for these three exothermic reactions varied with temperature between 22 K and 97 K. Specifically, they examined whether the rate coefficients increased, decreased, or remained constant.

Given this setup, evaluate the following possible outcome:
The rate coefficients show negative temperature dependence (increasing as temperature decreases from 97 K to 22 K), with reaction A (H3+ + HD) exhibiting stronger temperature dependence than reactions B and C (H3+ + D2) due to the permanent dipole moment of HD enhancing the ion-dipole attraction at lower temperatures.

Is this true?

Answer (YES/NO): NO